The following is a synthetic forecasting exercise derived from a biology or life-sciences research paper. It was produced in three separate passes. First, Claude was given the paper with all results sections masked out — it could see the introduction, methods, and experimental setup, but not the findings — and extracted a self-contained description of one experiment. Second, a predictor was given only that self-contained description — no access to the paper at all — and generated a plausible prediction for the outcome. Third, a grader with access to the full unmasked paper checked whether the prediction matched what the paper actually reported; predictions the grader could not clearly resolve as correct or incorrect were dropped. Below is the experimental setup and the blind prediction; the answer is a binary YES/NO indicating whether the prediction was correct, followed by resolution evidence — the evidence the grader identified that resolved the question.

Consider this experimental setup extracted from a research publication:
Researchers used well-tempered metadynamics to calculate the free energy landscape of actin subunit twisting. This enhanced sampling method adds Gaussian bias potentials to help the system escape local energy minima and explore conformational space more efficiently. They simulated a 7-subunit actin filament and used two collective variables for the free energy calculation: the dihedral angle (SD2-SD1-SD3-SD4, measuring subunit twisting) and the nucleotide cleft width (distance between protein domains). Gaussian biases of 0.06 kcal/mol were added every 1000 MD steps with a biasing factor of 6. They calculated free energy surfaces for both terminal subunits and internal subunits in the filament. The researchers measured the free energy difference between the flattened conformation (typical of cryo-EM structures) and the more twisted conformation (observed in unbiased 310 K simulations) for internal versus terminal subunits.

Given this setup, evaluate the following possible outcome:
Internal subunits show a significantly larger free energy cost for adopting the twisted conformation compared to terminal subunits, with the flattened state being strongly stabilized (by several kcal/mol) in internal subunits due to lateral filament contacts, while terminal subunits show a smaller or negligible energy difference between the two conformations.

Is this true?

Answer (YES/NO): NO